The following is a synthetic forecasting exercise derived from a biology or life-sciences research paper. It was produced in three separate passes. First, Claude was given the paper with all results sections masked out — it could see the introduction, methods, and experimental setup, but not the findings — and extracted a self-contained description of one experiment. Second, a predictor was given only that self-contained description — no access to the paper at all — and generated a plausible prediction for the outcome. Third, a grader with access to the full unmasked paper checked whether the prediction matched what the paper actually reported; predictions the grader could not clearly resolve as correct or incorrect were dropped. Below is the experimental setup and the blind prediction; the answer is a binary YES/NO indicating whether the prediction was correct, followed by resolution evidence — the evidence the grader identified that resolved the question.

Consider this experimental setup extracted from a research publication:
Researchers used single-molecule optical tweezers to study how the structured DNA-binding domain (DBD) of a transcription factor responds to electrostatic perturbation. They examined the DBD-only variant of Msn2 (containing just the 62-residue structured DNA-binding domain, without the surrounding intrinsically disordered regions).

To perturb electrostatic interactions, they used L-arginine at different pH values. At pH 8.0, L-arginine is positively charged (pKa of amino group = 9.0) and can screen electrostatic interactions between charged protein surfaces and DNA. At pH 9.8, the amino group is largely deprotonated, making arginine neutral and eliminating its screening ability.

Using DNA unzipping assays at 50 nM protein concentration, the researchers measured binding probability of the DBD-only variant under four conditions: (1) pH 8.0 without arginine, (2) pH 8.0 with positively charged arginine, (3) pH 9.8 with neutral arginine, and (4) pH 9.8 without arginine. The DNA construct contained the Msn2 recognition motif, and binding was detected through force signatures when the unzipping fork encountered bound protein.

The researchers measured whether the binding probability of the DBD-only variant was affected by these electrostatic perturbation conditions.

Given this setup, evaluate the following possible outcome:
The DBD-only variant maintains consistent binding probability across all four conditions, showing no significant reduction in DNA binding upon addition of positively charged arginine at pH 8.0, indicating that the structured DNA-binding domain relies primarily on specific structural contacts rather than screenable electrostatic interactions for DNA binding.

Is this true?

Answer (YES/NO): NO